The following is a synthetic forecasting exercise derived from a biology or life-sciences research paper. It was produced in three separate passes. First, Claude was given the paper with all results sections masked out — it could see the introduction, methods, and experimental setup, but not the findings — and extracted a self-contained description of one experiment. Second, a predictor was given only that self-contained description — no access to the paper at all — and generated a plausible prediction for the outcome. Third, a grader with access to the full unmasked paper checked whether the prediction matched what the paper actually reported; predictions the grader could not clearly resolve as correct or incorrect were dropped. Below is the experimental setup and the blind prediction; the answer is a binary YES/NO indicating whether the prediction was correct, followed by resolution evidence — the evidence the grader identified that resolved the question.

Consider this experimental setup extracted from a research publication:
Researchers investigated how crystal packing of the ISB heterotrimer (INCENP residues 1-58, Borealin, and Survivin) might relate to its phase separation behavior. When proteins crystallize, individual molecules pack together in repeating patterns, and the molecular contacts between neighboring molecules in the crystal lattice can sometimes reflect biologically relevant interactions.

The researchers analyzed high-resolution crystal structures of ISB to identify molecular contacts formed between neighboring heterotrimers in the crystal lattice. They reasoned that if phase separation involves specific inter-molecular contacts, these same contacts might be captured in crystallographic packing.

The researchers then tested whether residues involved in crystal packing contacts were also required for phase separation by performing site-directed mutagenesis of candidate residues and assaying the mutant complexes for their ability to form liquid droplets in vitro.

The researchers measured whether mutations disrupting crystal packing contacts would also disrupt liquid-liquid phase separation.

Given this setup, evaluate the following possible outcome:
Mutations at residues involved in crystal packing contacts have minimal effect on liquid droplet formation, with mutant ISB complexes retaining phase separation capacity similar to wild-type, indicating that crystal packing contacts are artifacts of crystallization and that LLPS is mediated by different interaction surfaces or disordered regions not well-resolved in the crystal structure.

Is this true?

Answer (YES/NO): NO